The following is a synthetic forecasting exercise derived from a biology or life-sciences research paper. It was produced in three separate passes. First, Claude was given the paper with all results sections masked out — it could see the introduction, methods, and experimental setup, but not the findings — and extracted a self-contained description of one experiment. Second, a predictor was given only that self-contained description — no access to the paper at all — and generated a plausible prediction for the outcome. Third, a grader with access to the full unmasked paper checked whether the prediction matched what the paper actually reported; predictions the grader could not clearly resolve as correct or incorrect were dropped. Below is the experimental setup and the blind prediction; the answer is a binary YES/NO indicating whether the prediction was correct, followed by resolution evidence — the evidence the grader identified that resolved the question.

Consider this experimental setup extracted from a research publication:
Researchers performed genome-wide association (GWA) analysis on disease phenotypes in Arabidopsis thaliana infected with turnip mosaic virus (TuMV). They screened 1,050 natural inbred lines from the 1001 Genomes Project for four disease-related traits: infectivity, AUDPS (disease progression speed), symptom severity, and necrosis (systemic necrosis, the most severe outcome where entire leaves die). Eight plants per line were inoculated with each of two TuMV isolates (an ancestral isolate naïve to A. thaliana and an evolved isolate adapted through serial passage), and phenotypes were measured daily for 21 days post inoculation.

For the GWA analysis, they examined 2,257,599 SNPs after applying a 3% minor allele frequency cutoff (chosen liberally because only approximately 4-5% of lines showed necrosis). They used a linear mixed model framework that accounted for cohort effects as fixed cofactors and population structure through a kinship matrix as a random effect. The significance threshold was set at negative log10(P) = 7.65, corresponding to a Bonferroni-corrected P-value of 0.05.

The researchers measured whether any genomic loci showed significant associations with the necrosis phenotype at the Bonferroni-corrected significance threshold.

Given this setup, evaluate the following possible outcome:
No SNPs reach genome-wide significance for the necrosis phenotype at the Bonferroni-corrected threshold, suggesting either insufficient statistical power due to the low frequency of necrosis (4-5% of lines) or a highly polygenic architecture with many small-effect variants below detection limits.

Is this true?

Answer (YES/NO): NO